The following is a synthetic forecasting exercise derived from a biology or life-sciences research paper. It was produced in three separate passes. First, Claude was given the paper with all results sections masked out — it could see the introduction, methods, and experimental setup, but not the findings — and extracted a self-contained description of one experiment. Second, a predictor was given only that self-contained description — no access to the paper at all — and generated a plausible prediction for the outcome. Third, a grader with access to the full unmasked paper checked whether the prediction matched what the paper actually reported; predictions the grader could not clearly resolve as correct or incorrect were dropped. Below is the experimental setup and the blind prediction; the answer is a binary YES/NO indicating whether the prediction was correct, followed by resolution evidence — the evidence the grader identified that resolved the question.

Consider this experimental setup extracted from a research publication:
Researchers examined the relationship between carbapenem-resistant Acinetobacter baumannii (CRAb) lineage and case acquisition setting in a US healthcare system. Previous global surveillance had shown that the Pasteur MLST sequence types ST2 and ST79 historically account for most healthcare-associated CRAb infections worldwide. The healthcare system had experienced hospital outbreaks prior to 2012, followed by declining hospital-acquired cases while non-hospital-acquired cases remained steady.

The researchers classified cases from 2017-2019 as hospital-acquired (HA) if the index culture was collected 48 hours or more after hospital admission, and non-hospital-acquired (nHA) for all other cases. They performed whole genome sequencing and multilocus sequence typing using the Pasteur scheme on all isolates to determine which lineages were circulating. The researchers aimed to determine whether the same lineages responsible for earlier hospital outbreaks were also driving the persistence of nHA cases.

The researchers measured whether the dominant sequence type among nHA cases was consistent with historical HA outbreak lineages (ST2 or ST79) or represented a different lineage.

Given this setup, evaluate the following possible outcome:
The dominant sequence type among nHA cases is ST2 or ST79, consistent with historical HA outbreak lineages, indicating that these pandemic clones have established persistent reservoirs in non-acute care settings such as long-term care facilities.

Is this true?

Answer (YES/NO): NO